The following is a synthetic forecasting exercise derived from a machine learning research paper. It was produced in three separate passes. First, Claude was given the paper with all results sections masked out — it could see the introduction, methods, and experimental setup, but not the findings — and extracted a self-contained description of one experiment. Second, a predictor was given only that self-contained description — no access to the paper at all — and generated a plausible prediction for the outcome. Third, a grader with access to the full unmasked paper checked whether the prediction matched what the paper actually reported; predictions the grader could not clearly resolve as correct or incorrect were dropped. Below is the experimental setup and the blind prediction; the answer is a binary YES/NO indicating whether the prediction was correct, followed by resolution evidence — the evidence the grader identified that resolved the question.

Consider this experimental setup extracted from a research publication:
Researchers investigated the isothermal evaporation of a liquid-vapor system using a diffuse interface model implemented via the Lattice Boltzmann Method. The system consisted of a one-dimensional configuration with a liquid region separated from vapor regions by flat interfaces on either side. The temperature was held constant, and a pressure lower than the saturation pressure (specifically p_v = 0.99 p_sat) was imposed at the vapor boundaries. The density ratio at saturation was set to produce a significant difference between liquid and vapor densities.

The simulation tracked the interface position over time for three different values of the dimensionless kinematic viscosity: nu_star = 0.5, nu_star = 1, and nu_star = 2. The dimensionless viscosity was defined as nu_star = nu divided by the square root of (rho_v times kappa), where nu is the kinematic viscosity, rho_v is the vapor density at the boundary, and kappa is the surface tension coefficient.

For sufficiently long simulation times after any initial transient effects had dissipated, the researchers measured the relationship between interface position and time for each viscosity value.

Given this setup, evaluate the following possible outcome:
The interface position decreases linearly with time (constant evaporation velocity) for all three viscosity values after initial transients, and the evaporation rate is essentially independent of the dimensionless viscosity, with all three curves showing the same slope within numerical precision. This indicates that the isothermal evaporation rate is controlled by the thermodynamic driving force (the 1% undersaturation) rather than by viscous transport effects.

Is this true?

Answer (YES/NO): NO